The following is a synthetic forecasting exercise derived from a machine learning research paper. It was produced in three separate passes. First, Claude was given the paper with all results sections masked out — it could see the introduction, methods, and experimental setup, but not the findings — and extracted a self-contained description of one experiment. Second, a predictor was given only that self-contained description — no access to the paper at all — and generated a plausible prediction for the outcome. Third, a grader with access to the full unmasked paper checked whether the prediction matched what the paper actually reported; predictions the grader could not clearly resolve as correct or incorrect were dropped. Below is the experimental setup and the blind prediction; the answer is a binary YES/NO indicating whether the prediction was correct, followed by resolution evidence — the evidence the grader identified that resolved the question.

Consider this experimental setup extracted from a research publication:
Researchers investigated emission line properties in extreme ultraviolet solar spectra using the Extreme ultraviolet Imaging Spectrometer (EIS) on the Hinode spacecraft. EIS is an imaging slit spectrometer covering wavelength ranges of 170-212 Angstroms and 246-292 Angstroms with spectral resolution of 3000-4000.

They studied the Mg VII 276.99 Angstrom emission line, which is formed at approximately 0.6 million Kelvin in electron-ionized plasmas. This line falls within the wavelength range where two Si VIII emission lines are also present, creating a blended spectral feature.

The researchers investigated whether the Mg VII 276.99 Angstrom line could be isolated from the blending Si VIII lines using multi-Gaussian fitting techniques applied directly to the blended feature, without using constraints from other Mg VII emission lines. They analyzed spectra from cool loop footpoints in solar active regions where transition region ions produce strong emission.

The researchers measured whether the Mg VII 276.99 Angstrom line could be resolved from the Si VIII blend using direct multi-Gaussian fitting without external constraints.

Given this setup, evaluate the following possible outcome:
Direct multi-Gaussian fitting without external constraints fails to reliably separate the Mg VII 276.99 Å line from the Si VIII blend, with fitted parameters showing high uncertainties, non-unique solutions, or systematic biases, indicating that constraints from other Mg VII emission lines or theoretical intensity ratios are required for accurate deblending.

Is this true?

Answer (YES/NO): YES